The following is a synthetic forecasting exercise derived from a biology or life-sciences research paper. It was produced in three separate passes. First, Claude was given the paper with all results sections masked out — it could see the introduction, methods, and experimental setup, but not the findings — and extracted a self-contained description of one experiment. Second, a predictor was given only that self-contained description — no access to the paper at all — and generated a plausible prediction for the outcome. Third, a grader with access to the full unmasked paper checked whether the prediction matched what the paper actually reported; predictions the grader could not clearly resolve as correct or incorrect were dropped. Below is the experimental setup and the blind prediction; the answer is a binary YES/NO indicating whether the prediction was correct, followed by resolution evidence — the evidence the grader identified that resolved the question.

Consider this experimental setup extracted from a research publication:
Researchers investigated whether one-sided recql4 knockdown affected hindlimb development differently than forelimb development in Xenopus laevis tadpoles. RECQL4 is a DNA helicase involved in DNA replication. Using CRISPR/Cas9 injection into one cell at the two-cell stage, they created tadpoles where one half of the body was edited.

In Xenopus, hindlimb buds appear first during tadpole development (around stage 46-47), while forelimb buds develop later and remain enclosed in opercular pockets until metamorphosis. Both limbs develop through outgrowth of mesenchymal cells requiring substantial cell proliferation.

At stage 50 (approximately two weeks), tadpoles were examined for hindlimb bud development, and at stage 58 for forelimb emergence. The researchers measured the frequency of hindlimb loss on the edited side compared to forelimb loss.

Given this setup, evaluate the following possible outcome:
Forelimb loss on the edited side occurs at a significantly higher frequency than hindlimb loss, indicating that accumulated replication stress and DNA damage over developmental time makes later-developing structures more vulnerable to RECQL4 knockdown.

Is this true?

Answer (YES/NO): YES